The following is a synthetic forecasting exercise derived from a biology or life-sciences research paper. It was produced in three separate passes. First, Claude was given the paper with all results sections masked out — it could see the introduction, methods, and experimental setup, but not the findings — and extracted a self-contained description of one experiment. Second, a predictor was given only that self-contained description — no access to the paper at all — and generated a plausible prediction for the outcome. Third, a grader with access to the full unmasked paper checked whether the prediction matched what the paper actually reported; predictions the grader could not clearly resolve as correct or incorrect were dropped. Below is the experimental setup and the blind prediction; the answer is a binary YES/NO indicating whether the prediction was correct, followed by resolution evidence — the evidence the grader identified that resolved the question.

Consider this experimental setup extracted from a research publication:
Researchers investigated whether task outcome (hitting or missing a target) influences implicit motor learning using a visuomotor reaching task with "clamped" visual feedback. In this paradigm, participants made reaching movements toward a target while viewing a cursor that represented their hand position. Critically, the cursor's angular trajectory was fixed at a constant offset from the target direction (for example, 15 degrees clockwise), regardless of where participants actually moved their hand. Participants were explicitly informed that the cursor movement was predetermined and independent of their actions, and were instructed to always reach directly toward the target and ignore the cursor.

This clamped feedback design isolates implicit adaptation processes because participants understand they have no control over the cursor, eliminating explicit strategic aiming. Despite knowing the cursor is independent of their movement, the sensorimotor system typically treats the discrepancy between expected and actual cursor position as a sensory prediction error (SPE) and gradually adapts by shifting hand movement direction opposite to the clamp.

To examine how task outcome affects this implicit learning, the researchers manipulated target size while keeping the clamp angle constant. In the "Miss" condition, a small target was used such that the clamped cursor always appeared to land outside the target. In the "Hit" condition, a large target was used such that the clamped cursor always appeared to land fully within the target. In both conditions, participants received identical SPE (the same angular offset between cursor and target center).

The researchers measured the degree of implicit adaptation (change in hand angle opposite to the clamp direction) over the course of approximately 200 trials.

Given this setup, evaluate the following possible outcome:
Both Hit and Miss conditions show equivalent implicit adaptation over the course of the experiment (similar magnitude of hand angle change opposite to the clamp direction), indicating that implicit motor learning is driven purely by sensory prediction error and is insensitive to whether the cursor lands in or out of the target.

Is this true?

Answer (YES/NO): NO